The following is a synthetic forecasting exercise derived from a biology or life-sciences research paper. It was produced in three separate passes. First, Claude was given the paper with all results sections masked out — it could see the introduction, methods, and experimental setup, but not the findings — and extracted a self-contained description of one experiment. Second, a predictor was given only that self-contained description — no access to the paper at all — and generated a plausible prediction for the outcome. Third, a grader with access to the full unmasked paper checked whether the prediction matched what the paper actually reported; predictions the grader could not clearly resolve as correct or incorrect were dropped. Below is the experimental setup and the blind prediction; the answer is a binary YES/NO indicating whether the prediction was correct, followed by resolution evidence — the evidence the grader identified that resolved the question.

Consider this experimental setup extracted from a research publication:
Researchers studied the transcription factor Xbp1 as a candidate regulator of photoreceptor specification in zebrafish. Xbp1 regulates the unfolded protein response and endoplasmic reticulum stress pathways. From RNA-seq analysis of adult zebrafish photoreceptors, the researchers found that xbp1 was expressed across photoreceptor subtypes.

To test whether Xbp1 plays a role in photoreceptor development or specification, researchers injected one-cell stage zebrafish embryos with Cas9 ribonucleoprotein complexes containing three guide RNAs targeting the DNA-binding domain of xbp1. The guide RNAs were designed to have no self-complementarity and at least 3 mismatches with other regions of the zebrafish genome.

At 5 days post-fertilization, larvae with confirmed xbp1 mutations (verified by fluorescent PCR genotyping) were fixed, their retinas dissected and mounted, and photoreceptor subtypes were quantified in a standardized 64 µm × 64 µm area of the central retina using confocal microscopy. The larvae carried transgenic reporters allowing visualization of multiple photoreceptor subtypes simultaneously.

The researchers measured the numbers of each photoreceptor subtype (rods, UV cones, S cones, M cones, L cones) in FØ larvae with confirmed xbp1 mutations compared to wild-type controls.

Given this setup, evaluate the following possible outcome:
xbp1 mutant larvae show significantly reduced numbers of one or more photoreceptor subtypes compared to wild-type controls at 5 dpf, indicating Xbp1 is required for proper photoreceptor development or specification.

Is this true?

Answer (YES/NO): NO